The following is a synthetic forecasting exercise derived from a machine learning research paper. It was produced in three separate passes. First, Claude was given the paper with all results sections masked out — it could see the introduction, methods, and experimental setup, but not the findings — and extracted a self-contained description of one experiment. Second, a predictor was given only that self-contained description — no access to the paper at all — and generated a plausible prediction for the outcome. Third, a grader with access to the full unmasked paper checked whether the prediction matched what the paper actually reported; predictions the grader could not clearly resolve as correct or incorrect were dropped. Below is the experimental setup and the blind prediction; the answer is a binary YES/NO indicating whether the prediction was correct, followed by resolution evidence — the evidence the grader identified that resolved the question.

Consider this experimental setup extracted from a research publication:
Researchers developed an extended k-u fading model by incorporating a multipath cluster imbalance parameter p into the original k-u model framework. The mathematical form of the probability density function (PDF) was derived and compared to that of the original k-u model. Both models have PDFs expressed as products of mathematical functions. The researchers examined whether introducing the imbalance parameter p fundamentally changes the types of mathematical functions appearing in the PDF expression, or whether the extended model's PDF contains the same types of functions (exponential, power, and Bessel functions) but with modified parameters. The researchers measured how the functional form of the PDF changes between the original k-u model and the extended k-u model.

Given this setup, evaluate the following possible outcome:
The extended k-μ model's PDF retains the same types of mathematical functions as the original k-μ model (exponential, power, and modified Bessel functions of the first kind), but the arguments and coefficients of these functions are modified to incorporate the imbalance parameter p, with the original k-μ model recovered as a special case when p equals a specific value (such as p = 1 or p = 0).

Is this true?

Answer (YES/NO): YES